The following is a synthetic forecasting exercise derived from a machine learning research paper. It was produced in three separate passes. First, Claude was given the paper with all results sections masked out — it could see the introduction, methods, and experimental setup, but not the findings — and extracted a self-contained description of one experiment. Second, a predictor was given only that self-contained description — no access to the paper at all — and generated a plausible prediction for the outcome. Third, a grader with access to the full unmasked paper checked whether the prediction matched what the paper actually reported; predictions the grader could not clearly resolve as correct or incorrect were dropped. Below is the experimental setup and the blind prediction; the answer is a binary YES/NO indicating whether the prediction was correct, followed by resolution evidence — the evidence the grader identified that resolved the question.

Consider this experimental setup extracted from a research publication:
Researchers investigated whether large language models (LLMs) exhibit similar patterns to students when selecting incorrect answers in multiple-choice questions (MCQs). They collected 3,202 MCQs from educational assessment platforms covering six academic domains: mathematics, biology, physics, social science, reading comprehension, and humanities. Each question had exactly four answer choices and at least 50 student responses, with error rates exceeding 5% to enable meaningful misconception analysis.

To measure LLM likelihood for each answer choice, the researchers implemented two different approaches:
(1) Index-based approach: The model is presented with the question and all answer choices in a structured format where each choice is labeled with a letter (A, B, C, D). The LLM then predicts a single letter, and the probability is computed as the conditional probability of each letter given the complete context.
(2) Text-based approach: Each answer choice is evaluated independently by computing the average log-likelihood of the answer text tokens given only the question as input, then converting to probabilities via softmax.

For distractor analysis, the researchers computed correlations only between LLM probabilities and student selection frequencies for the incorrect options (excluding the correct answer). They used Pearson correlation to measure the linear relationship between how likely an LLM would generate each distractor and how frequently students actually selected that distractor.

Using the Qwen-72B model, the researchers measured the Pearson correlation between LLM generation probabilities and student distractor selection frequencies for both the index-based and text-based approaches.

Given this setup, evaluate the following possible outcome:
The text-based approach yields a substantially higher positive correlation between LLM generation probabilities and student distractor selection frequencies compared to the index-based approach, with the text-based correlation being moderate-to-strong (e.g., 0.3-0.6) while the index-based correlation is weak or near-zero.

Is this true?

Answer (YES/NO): NO